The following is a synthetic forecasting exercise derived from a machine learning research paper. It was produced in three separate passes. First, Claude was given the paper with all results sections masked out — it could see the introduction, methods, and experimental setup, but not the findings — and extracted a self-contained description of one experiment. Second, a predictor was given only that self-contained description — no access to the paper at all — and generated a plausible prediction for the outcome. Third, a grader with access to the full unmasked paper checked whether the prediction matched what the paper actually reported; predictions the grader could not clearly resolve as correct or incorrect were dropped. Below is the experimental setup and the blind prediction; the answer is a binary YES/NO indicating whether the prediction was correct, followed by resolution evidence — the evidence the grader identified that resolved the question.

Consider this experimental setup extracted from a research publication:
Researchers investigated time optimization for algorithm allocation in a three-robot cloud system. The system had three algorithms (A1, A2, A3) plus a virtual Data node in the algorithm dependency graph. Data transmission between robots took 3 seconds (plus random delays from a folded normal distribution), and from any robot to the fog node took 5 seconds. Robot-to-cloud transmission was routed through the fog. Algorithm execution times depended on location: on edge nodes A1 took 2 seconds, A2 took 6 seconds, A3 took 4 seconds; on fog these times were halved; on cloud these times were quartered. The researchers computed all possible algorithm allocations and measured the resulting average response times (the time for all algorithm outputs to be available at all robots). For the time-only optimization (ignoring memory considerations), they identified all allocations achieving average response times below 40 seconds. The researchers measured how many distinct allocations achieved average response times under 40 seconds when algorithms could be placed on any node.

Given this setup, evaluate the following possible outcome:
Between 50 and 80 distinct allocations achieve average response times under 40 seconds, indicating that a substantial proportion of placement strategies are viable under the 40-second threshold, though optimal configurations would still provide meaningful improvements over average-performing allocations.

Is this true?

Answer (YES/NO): NO